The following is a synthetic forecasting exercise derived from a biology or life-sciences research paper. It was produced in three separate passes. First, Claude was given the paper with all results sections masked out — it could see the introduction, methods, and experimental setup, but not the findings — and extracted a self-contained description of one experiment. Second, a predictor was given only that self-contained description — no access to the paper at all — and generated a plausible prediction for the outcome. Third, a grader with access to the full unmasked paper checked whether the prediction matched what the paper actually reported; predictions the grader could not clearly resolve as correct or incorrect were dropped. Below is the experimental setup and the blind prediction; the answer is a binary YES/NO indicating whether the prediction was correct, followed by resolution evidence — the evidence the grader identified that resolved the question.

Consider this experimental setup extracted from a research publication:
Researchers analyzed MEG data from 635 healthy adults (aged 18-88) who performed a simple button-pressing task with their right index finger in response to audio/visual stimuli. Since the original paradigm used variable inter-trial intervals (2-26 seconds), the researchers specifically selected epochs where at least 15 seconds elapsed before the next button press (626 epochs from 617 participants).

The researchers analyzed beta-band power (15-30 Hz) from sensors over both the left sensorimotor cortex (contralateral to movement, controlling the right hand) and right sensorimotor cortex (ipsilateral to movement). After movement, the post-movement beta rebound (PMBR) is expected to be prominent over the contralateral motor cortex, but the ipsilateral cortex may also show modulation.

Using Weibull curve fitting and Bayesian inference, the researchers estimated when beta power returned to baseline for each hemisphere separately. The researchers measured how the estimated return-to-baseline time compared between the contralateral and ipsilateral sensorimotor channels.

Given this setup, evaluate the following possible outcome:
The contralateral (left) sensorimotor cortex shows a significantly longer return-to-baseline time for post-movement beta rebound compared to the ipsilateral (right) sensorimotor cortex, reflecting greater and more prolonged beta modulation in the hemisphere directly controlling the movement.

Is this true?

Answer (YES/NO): NO